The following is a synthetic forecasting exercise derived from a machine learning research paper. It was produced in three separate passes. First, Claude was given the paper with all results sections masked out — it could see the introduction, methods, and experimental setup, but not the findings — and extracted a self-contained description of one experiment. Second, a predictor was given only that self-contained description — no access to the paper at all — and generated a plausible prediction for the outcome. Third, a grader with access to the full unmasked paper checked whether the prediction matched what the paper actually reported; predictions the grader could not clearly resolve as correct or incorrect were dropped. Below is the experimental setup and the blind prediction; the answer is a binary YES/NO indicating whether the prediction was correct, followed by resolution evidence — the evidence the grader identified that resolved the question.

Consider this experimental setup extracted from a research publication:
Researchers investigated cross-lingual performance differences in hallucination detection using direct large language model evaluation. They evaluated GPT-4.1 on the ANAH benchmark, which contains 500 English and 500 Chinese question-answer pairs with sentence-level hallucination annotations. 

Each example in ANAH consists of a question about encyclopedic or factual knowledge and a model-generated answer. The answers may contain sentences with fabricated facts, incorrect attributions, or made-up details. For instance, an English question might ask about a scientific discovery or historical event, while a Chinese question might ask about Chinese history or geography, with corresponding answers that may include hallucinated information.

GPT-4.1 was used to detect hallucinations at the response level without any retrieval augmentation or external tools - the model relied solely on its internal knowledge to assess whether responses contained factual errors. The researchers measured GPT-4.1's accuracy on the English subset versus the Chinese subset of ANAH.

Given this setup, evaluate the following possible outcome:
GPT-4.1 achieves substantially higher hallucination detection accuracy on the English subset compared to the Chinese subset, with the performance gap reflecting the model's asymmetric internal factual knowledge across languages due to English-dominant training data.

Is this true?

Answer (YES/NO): YES